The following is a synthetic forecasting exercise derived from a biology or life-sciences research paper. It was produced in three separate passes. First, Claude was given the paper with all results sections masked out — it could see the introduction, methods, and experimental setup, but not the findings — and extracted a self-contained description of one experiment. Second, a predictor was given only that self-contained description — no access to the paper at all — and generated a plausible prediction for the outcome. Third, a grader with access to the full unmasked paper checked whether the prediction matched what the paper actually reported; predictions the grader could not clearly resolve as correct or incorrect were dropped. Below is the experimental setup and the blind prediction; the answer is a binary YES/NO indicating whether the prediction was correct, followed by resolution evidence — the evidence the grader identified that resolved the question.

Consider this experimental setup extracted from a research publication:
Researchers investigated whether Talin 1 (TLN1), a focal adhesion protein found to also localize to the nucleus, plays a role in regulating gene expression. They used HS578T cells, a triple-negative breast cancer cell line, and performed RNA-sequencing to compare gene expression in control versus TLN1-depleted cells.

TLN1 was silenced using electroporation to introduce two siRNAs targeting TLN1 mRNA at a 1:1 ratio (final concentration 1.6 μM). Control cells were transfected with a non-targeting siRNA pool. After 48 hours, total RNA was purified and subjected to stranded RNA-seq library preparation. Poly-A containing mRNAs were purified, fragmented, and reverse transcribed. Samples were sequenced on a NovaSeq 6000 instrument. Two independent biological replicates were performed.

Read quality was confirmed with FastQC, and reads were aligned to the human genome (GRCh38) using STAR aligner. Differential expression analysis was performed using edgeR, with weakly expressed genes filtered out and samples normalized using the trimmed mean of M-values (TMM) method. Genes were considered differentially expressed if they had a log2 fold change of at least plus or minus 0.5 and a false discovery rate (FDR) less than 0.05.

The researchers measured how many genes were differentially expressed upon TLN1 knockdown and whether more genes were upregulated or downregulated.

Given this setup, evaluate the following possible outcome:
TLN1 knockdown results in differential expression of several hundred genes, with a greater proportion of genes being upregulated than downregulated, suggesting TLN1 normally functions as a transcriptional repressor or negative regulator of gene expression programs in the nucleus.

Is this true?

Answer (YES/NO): NO